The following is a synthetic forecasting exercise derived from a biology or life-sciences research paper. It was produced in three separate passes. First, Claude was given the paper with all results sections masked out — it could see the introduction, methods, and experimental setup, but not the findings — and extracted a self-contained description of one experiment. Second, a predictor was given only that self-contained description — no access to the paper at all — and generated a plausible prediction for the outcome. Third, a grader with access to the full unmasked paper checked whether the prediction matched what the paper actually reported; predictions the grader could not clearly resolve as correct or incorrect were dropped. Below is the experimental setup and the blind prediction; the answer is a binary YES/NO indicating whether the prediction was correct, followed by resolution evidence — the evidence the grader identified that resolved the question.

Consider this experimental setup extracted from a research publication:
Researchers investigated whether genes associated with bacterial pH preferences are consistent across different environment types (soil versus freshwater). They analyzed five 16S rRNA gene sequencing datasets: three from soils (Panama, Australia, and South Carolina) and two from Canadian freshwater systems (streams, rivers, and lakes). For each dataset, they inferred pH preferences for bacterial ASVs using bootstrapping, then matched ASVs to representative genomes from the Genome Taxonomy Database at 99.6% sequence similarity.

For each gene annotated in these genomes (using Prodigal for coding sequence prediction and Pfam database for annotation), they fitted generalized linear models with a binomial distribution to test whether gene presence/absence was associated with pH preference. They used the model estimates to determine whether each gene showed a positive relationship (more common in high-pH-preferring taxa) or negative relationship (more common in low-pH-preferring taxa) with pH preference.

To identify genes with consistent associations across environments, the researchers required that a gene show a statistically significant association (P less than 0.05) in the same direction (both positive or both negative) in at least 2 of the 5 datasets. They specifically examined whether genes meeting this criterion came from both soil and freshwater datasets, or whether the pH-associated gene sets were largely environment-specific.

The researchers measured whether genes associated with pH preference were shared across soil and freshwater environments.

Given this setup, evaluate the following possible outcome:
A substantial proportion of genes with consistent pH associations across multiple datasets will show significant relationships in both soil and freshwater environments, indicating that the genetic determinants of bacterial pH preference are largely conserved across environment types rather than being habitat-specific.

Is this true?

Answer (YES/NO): YES